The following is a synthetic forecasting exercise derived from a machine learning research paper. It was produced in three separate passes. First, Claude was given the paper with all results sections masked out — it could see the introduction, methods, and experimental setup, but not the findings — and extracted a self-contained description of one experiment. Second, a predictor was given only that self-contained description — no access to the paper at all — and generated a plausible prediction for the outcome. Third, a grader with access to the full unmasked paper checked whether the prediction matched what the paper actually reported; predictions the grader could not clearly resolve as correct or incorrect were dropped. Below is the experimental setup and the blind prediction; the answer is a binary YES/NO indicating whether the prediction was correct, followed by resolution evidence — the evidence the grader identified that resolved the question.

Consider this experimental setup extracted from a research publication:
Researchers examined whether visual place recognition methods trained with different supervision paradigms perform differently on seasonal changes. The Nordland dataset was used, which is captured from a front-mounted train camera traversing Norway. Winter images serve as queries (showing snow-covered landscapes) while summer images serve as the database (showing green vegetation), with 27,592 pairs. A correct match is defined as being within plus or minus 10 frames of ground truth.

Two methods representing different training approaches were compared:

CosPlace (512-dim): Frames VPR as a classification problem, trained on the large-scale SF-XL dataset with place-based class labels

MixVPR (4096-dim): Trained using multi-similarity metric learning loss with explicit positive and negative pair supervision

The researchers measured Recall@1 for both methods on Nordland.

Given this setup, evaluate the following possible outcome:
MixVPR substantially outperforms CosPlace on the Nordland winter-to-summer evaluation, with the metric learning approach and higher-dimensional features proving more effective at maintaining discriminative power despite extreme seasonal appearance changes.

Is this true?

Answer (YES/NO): YES